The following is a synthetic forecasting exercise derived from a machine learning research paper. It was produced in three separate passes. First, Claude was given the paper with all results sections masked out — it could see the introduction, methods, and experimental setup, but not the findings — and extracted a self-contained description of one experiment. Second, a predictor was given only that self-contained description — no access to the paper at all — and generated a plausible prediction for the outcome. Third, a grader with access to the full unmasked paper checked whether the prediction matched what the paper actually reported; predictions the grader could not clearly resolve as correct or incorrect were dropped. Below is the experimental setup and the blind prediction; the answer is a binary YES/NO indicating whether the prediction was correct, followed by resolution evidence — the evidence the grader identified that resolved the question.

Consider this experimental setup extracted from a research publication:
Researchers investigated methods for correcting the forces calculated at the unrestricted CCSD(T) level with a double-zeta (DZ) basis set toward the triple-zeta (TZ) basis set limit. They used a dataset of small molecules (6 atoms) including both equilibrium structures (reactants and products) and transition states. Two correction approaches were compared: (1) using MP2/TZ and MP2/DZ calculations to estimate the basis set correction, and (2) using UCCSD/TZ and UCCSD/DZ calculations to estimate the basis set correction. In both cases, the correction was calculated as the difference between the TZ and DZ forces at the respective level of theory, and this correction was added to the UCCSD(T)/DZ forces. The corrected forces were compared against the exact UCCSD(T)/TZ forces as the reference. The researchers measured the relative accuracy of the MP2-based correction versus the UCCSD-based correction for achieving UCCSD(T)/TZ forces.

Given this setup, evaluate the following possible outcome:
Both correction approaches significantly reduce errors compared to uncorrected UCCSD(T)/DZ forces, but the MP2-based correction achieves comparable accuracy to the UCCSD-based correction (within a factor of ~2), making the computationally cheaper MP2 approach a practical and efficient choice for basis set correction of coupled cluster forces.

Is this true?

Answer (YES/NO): NO